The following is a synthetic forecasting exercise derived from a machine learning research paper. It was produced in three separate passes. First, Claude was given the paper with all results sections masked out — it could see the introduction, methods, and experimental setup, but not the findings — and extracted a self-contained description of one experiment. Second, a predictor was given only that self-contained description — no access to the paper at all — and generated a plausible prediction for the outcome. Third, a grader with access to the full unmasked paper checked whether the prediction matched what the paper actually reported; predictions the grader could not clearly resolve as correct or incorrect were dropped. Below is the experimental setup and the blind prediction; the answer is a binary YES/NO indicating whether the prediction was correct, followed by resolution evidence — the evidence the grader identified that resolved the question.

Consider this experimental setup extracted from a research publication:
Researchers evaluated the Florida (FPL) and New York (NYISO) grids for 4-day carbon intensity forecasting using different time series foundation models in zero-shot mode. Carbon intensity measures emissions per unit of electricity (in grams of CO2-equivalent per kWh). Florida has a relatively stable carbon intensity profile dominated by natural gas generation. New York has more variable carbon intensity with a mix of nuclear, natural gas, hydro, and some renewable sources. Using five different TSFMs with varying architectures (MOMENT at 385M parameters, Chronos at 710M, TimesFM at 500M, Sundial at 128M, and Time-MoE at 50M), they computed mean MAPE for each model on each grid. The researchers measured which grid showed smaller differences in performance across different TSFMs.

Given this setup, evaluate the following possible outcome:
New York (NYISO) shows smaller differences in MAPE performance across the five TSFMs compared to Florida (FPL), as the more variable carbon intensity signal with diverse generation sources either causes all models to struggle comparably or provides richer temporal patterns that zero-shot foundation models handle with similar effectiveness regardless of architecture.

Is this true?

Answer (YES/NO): NO